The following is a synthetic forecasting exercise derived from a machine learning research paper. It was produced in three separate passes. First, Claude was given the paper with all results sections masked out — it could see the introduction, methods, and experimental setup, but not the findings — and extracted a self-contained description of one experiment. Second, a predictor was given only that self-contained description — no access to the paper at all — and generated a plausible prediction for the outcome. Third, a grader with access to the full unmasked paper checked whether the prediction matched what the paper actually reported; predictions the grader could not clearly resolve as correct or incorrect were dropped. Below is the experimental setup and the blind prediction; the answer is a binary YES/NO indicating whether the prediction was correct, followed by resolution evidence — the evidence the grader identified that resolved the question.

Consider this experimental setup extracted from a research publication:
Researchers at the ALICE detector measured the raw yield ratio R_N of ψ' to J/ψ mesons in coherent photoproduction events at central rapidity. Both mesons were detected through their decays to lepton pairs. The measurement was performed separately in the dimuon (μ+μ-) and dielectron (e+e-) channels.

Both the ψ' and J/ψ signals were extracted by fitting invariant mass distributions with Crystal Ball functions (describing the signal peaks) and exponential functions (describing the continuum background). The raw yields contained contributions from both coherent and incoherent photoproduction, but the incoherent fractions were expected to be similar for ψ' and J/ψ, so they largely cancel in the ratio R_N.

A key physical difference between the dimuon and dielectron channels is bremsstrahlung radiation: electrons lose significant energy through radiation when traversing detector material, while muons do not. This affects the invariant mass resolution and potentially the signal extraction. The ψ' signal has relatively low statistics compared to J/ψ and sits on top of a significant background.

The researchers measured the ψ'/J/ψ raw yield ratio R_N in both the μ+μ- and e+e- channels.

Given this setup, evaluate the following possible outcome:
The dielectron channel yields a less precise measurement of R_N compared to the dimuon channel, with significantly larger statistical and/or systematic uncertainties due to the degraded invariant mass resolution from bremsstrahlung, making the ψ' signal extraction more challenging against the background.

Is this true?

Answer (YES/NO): YES